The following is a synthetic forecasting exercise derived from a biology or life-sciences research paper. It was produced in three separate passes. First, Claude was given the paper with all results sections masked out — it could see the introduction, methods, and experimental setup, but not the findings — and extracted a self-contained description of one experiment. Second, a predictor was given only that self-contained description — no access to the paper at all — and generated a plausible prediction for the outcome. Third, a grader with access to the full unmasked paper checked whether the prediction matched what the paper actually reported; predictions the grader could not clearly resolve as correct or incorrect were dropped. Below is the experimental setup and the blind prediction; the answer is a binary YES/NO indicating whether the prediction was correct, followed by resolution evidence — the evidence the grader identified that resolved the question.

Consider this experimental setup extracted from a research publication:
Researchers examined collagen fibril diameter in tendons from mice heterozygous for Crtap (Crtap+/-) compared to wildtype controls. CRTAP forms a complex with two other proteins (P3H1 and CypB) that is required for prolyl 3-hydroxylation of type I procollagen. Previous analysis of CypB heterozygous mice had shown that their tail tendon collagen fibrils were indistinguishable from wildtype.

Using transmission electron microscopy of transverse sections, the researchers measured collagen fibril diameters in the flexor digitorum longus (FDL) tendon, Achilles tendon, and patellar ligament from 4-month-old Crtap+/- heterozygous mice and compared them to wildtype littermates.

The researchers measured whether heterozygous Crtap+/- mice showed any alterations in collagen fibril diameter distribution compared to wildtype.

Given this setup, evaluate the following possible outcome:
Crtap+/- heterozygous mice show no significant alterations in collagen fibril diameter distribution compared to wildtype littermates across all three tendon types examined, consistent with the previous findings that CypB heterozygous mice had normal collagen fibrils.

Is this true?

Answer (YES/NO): NO